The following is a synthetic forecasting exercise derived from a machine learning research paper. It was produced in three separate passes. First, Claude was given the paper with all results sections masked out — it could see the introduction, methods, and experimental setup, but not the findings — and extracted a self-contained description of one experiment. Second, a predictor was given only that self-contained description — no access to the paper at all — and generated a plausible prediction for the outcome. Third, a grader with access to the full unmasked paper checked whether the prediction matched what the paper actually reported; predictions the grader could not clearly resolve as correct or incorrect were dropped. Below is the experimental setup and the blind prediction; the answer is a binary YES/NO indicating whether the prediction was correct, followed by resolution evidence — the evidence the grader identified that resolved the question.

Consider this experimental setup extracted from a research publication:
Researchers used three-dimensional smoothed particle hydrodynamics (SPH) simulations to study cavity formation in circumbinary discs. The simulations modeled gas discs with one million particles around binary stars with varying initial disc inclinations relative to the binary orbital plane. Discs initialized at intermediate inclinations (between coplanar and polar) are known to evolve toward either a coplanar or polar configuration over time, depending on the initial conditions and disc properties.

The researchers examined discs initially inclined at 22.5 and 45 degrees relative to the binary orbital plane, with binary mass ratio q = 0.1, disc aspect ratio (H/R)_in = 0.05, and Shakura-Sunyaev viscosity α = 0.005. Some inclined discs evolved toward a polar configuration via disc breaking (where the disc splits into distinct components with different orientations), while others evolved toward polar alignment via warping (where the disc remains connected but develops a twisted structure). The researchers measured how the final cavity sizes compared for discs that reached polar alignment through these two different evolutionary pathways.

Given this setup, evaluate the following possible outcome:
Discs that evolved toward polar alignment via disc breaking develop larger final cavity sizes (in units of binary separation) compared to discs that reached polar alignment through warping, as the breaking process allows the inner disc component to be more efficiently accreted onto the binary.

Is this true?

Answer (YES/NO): NO